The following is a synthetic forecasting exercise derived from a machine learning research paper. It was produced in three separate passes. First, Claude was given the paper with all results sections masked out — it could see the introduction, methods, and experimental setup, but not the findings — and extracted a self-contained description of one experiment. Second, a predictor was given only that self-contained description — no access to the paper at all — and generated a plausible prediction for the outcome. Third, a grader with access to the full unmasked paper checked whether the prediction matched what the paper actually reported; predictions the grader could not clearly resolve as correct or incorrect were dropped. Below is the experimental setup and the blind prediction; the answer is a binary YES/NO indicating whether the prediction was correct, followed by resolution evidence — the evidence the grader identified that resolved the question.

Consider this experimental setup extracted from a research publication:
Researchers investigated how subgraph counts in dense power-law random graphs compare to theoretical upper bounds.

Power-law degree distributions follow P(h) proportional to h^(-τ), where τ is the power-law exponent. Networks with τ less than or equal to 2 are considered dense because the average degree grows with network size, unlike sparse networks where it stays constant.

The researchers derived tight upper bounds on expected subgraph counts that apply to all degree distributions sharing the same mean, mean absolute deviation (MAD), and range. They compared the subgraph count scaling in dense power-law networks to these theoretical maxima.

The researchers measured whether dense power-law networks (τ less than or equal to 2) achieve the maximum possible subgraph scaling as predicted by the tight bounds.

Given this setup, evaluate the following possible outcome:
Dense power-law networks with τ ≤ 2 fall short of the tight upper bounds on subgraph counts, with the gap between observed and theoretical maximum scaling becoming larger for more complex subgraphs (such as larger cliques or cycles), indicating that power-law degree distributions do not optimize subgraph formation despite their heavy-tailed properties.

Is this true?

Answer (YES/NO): NO